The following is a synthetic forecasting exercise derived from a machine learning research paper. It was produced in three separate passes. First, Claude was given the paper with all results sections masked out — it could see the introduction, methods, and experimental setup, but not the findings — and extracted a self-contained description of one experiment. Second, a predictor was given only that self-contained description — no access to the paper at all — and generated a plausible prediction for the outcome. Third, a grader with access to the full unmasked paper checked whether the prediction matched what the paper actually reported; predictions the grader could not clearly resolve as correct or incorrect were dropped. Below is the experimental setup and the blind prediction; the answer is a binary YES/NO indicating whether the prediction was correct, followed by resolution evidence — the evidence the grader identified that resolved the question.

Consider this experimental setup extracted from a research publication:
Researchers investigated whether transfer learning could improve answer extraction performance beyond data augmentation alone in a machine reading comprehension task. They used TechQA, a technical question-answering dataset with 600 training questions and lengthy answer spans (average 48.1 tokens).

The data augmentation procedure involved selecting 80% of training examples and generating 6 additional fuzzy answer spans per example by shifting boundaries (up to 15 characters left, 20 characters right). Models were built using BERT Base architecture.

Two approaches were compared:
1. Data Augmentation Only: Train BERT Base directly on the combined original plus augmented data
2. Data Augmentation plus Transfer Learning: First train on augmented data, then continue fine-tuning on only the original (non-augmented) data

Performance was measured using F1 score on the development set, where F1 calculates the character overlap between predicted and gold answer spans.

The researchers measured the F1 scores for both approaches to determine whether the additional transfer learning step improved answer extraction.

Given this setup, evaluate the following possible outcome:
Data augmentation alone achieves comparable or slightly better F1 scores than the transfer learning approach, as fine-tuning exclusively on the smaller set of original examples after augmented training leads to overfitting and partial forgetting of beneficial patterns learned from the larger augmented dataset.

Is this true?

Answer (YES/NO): NO